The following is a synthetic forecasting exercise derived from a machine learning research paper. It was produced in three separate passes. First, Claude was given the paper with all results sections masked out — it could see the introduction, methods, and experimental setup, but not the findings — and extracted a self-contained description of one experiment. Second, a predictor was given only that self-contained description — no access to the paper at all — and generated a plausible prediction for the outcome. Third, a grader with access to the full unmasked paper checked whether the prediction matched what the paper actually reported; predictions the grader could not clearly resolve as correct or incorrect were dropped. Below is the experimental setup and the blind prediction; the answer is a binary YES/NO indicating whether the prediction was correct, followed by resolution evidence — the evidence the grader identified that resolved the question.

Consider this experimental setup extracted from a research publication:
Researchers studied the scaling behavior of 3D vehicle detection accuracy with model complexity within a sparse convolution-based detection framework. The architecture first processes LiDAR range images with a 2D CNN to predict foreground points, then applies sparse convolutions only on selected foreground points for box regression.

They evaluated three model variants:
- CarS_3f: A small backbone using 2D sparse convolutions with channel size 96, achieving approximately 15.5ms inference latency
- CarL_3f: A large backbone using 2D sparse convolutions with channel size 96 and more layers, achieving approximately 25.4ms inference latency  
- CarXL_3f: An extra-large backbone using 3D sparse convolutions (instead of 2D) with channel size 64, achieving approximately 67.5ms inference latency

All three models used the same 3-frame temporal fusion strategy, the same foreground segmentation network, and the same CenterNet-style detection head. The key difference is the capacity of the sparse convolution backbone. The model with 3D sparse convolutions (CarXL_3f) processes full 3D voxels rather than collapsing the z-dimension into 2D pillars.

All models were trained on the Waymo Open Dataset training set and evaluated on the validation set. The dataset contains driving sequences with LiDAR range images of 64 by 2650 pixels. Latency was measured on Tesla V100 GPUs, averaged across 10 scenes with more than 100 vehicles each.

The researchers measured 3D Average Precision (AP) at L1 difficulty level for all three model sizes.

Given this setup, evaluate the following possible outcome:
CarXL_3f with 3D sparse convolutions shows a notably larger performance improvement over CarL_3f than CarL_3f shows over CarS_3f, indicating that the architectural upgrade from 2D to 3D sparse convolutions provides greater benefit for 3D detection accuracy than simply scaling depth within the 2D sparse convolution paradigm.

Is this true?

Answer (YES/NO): YES